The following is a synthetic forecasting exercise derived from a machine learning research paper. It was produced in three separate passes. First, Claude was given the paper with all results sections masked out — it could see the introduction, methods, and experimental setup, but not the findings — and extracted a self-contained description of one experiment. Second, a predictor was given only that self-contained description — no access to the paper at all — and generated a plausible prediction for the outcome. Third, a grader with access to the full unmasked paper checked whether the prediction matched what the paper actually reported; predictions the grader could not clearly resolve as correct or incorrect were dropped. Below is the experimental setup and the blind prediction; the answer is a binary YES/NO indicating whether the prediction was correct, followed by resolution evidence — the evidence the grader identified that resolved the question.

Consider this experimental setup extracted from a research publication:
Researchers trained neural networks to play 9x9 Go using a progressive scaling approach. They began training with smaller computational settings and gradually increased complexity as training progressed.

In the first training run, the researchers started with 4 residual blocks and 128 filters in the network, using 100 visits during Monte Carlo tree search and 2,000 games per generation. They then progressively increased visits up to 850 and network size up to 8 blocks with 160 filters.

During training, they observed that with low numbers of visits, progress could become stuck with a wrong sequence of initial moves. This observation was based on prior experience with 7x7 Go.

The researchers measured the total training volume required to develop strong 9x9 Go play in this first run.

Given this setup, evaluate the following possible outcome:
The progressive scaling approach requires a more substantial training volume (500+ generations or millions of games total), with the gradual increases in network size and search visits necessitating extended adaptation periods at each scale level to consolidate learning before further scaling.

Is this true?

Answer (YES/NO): YES